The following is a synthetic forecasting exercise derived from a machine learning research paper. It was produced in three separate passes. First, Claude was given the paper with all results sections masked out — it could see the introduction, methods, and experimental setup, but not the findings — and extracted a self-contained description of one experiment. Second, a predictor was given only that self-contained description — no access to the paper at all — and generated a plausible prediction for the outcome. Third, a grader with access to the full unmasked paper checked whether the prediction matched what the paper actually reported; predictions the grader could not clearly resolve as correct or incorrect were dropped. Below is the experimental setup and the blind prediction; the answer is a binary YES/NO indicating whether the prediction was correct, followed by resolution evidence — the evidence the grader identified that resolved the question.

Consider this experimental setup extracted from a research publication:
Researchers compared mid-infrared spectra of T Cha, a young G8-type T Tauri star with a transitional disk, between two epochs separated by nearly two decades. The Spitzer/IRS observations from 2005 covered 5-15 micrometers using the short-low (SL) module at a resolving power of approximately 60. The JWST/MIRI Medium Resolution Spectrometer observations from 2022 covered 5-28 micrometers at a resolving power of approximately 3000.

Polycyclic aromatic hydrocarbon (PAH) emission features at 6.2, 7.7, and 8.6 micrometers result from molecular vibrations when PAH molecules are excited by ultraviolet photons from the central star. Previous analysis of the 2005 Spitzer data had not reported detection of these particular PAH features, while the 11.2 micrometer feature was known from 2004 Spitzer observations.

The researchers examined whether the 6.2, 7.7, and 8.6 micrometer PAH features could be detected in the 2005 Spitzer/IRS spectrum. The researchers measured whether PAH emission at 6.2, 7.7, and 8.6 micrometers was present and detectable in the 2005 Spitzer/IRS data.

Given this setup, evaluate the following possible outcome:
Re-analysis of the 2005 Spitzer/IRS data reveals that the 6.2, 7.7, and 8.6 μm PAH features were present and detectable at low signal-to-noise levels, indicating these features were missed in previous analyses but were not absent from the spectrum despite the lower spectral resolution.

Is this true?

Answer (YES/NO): YES